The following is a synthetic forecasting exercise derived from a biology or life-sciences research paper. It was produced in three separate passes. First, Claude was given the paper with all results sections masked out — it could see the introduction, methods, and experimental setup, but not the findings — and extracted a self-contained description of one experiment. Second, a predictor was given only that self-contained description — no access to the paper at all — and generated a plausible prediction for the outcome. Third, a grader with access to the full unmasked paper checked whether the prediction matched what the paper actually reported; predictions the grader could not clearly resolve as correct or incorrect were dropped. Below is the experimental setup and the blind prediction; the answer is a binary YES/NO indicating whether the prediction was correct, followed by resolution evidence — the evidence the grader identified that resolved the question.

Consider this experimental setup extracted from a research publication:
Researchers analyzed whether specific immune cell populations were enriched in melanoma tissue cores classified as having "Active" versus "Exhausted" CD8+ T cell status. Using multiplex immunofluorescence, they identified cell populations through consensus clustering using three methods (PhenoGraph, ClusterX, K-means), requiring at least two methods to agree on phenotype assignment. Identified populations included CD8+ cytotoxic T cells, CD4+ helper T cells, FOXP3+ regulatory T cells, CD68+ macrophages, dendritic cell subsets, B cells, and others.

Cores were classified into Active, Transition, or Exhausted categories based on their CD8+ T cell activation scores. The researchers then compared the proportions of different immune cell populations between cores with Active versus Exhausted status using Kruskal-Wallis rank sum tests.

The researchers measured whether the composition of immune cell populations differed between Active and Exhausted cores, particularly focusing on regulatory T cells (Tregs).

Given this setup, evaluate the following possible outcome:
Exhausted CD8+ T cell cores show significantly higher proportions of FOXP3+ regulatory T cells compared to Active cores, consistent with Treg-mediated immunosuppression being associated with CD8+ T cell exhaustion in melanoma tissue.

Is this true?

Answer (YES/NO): NO